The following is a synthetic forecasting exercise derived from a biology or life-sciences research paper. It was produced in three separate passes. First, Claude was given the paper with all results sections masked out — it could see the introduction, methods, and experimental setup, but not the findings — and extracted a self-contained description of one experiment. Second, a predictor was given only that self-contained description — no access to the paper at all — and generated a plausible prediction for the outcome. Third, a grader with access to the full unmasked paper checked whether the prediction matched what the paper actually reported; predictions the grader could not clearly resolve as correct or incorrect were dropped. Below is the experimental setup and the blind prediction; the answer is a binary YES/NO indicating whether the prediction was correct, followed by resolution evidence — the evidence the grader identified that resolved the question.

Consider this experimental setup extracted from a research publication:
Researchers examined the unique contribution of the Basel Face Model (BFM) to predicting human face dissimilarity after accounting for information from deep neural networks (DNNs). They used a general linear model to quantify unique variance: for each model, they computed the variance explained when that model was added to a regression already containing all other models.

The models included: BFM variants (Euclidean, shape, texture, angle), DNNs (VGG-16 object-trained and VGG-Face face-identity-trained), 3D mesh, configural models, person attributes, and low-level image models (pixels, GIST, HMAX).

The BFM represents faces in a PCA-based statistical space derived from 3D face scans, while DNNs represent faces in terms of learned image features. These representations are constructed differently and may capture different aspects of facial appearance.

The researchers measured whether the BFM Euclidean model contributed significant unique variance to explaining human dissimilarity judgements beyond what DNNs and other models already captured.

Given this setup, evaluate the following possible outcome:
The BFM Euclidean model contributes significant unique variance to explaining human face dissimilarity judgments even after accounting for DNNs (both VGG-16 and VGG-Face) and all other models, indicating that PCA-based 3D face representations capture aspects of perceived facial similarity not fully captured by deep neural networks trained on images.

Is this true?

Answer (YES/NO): NO